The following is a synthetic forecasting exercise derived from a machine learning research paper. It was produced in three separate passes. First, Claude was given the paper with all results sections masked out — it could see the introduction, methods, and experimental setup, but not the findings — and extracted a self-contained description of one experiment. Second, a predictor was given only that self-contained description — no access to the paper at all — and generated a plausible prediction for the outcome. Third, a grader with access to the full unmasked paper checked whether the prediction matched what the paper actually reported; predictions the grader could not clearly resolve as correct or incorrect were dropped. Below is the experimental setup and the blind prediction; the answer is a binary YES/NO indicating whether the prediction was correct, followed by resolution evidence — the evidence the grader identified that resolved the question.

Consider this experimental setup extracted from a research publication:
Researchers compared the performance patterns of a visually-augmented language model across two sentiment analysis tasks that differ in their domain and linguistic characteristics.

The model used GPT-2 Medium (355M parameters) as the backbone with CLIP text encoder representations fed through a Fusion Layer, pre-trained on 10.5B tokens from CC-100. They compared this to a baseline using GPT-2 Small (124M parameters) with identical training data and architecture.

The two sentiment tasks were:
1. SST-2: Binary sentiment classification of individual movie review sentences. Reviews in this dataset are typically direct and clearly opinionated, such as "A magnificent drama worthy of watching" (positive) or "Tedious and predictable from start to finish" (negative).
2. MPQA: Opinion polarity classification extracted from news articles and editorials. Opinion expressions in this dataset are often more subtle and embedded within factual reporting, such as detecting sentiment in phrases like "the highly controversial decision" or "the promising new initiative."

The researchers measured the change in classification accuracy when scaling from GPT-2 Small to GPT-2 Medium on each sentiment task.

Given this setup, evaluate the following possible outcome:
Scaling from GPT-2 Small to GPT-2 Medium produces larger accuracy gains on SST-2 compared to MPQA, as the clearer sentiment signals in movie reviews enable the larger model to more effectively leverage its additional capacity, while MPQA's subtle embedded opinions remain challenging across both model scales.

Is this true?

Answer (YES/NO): YES